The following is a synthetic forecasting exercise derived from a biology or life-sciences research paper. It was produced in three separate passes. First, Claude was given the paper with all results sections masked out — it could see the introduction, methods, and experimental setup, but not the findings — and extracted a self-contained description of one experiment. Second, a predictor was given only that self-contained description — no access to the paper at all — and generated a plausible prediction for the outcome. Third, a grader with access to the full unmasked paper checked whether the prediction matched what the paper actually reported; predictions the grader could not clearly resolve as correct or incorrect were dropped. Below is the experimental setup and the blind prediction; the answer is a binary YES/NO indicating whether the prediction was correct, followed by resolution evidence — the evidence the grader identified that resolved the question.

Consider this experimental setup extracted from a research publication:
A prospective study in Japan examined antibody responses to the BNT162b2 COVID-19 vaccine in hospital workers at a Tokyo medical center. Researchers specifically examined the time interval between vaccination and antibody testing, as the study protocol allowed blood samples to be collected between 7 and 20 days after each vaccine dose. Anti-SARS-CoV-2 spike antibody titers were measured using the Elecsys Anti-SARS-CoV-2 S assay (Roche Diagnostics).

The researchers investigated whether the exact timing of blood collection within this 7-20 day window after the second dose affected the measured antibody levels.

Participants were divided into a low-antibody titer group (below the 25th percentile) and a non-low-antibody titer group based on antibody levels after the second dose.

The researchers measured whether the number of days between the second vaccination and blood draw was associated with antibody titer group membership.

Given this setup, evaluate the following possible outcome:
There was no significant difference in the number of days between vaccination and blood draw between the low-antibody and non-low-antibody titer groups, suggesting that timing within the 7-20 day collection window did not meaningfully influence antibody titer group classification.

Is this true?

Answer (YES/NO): NO